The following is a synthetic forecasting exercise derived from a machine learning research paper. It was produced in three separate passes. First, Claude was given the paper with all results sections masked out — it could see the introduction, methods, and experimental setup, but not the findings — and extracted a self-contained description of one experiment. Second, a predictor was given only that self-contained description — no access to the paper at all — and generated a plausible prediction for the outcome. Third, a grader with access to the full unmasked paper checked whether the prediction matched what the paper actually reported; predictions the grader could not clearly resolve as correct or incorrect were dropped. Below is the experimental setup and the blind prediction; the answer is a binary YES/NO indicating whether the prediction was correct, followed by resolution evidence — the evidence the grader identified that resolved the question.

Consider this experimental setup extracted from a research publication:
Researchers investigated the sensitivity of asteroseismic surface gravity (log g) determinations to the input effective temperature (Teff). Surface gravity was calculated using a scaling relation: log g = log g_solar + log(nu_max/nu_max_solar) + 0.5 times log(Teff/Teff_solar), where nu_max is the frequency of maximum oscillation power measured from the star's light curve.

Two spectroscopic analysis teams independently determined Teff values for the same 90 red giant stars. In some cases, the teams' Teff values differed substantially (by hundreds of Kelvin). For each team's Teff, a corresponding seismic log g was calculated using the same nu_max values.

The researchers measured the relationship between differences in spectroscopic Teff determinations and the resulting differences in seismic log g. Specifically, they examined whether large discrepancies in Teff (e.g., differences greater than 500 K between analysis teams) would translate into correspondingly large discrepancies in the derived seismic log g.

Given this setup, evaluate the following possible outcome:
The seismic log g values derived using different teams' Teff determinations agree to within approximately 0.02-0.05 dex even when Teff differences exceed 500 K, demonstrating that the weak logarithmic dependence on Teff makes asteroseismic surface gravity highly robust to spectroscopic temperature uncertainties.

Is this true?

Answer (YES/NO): NO